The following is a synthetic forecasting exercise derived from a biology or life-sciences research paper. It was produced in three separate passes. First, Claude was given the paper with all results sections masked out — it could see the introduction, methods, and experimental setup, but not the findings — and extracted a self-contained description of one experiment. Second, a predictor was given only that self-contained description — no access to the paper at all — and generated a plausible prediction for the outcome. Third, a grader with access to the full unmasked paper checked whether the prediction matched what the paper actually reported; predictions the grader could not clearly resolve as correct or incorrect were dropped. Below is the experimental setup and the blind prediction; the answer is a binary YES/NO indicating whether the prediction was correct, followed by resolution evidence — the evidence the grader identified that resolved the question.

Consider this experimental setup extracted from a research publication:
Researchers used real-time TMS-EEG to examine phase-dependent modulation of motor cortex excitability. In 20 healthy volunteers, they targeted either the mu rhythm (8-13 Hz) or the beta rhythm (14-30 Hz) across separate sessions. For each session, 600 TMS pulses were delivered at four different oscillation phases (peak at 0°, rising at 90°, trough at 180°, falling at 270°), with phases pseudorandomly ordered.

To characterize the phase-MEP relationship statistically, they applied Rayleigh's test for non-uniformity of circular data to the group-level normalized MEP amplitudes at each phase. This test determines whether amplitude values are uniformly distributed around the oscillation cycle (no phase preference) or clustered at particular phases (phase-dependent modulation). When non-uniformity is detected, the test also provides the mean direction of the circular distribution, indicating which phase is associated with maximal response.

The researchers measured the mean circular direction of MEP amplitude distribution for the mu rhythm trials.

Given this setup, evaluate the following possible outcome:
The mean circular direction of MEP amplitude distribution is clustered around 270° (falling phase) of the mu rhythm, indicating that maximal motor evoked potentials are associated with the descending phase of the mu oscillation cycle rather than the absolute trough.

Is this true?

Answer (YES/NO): NO